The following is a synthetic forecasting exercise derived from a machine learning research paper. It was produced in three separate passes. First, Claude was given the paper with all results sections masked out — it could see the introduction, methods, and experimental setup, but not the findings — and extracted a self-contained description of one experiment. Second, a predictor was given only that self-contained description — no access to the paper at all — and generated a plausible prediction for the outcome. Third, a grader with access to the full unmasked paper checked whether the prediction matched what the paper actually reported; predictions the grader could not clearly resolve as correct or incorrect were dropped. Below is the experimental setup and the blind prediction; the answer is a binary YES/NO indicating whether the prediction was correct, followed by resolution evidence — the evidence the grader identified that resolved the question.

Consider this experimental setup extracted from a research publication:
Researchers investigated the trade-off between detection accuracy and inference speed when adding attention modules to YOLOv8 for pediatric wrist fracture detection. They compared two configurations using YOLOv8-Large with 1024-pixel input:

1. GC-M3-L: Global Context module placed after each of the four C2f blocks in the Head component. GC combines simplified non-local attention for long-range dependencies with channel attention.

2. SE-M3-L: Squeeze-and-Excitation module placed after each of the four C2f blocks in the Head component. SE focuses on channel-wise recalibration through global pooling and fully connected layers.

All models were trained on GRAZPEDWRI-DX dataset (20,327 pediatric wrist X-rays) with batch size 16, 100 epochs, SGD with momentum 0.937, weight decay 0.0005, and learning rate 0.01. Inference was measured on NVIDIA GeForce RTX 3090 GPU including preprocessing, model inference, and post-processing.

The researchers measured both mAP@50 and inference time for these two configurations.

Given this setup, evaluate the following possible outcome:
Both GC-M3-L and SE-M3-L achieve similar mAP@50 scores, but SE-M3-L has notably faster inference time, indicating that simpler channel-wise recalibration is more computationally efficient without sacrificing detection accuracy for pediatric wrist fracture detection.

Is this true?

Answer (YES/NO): NO